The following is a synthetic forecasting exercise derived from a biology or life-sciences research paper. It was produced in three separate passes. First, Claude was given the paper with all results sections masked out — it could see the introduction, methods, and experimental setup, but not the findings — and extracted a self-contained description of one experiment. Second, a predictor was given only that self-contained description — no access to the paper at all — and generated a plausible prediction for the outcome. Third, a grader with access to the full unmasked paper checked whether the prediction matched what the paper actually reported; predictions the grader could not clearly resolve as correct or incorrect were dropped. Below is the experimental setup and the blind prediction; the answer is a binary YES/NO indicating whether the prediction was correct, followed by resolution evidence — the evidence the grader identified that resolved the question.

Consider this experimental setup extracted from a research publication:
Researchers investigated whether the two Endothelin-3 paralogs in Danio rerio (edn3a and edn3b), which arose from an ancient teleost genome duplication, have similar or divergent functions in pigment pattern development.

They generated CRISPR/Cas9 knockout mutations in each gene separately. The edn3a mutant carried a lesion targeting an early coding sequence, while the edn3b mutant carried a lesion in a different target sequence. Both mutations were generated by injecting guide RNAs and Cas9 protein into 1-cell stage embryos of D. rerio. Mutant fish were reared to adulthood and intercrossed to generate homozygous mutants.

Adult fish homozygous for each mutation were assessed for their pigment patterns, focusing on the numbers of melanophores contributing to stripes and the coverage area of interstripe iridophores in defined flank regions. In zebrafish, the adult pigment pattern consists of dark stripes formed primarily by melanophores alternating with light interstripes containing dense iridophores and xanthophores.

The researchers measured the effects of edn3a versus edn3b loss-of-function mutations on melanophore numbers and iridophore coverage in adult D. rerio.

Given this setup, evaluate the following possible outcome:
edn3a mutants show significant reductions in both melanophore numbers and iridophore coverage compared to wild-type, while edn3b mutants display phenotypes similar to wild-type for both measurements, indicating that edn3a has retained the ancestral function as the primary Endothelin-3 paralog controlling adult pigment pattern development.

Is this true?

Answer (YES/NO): NO